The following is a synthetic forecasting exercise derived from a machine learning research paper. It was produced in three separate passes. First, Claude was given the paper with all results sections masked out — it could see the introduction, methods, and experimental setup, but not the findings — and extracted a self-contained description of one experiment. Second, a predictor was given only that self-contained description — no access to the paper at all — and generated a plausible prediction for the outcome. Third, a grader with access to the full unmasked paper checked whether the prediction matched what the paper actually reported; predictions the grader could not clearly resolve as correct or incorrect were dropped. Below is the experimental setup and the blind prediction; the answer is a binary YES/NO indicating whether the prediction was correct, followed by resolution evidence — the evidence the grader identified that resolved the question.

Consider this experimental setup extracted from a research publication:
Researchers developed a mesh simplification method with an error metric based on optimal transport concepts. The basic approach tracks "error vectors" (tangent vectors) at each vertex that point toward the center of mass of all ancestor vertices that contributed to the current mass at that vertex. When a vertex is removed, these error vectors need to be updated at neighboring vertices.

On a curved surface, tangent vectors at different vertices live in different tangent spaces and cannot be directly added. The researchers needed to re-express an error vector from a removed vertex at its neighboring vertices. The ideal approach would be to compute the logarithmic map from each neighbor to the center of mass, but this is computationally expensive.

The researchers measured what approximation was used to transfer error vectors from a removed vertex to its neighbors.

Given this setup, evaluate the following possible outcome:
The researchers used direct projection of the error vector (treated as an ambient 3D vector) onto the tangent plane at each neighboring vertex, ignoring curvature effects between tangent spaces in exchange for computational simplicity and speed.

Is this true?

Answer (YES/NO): NO